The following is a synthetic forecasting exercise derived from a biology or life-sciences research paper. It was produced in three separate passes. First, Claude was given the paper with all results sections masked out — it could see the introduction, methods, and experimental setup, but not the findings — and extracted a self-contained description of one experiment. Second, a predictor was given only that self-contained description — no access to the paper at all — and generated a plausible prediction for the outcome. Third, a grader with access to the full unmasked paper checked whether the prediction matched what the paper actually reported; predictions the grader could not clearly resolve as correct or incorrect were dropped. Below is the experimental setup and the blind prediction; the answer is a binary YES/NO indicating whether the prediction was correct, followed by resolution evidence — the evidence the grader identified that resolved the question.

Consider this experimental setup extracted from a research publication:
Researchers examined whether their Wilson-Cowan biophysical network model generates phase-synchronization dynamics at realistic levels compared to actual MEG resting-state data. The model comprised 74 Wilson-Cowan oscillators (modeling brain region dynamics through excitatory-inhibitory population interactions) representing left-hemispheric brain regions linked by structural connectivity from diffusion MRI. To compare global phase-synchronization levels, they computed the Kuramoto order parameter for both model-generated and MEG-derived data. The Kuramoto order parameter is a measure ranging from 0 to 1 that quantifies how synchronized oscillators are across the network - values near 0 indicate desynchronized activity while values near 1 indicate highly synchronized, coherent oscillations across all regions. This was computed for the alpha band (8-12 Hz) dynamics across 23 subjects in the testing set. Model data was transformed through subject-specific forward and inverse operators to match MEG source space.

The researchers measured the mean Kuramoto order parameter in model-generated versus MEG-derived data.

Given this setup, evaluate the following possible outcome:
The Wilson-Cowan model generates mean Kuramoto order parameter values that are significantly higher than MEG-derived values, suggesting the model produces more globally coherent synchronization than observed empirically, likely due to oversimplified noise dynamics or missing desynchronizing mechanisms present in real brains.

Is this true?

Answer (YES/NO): NO